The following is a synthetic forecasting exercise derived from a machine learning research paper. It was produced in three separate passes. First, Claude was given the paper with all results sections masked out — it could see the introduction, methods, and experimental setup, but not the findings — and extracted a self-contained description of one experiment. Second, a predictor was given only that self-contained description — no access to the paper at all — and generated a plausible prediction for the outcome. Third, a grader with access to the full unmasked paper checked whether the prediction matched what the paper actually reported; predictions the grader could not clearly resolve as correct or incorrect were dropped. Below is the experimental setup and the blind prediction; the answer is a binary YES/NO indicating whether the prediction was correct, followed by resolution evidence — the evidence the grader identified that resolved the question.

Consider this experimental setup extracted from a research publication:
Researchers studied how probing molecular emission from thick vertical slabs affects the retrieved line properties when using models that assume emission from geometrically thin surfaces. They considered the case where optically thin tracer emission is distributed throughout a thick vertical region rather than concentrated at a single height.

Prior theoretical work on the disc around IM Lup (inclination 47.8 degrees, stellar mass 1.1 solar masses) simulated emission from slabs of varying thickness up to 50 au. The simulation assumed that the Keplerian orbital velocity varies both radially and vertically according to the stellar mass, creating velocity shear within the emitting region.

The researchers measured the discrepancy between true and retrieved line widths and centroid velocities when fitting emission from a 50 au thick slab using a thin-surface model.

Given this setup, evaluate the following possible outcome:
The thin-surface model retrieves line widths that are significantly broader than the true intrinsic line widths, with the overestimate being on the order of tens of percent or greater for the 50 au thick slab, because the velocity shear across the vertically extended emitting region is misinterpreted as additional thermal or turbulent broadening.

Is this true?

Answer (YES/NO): NO